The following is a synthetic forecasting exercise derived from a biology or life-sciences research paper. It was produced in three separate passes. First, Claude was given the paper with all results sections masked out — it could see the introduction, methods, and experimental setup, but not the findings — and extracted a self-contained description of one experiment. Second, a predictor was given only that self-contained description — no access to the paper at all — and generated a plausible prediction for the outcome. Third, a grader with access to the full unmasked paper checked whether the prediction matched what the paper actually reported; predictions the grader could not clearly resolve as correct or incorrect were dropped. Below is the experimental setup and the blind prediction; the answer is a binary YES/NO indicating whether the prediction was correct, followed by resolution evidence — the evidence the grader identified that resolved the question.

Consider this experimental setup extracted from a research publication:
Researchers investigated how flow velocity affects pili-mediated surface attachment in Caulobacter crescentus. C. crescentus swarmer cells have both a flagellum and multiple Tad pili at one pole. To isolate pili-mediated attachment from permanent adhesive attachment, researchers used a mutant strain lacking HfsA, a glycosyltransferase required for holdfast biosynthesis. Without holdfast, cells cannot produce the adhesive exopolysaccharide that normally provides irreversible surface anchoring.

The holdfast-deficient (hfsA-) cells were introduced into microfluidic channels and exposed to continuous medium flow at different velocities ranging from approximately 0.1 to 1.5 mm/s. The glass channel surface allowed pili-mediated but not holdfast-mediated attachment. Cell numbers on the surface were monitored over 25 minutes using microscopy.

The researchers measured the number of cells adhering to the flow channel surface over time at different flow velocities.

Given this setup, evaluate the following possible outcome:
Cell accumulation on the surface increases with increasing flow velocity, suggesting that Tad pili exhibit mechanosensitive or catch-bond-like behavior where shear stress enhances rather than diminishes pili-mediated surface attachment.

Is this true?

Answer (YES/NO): NO